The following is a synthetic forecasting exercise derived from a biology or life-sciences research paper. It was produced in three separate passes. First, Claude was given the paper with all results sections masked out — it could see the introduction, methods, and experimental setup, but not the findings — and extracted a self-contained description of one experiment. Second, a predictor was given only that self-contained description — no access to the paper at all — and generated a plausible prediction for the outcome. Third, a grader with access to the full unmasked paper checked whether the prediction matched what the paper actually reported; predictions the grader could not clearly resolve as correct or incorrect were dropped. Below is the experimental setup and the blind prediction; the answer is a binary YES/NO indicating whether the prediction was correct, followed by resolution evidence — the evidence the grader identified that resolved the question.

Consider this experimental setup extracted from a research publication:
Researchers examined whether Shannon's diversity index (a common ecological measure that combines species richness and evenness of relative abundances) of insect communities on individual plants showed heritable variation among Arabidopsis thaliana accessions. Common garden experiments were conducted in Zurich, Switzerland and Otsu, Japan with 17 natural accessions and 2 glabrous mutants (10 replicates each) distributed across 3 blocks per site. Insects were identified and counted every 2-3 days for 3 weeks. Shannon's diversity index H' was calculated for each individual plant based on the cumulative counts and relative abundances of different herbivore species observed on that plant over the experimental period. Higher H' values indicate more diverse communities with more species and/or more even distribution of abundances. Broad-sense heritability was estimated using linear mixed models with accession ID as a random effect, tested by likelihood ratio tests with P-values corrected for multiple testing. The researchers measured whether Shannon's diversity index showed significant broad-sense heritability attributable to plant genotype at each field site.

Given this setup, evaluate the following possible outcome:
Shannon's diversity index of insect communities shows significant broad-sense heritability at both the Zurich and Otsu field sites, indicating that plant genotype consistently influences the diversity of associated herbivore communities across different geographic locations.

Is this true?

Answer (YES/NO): YES